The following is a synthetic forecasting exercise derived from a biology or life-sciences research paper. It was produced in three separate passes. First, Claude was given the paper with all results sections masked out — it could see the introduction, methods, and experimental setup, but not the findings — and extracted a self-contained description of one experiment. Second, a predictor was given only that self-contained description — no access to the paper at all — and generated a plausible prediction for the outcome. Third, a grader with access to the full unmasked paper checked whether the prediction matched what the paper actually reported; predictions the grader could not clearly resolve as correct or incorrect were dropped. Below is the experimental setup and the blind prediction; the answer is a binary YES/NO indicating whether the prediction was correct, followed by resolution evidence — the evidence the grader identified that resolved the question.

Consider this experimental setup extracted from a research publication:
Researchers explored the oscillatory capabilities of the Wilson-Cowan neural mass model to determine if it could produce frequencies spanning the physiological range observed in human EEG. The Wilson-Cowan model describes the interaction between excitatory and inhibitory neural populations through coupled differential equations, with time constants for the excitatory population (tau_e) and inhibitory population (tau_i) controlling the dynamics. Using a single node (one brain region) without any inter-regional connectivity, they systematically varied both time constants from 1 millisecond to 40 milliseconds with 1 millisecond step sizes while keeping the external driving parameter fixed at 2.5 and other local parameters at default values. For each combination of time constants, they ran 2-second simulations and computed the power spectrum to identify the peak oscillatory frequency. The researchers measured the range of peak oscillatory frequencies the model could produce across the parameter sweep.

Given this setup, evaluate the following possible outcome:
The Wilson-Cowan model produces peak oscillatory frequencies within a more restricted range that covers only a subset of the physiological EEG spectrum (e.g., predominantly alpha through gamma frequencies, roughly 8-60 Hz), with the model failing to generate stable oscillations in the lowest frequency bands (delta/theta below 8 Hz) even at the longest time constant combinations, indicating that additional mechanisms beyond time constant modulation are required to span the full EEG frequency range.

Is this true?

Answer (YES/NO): NO